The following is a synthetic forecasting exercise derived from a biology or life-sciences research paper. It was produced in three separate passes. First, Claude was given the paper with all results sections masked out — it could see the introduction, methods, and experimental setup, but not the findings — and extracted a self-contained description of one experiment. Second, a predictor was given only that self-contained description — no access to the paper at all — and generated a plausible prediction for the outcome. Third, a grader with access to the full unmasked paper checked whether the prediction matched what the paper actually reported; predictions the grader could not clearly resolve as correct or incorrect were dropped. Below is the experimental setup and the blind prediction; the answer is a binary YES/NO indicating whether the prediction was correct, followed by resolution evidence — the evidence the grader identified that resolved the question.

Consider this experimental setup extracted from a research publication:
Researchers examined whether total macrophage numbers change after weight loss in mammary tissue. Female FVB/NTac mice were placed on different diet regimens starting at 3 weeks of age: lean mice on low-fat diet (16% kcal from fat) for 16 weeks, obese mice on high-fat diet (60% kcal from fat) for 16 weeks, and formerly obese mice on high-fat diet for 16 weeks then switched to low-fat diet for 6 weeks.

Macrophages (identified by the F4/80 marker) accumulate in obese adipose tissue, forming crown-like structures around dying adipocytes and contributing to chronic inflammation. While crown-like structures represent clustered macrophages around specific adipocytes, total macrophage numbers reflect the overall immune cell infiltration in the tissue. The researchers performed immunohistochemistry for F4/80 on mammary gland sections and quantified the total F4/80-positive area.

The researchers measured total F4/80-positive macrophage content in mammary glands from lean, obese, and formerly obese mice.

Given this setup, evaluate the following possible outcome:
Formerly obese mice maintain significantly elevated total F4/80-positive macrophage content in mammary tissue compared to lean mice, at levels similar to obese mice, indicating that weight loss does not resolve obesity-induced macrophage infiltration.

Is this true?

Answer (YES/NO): YES